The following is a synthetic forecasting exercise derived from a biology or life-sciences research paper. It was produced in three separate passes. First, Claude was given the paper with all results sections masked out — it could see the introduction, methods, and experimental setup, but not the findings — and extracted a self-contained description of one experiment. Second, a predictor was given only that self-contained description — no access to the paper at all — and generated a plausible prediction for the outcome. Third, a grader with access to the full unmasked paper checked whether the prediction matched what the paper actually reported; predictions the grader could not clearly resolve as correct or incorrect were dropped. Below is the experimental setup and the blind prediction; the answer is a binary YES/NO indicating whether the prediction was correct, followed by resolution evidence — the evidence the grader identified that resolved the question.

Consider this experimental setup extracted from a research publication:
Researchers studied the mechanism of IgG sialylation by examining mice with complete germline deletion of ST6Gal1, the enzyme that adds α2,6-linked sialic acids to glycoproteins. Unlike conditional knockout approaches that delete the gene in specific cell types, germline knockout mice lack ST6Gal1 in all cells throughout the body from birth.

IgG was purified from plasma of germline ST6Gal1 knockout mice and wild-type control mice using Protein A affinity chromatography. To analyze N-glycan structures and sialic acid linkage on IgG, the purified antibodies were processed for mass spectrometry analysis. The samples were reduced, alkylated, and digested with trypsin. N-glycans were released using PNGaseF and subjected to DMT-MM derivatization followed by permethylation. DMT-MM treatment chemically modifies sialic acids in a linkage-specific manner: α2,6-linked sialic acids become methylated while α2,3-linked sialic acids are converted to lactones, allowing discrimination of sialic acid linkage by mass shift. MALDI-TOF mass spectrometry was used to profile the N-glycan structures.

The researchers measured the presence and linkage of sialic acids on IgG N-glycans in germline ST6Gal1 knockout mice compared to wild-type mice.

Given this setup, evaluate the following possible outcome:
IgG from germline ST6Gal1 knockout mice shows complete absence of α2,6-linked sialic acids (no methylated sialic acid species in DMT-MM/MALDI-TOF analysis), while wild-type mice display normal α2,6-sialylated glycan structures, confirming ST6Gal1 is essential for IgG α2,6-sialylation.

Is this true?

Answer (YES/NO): YES